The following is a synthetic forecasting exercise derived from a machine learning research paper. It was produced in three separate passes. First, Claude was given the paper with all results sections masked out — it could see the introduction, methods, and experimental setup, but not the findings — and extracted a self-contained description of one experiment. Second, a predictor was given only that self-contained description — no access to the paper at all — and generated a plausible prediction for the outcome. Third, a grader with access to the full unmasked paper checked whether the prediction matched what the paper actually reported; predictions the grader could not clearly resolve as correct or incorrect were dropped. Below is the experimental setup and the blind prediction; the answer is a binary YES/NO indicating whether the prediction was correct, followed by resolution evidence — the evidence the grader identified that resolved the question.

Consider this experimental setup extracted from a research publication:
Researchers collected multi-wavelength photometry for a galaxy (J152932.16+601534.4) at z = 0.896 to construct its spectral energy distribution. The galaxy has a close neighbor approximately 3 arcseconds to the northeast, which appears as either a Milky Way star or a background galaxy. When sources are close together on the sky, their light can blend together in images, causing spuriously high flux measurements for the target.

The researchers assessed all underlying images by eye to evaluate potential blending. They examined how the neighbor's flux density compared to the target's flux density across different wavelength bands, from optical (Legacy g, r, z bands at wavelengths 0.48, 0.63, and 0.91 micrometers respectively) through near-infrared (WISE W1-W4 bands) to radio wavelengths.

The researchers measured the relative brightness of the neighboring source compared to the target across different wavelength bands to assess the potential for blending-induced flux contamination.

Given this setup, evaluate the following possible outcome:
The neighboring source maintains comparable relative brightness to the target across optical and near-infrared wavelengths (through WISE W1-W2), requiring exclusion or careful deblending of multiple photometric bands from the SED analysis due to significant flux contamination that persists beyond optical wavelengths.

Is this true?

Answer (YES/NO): NO